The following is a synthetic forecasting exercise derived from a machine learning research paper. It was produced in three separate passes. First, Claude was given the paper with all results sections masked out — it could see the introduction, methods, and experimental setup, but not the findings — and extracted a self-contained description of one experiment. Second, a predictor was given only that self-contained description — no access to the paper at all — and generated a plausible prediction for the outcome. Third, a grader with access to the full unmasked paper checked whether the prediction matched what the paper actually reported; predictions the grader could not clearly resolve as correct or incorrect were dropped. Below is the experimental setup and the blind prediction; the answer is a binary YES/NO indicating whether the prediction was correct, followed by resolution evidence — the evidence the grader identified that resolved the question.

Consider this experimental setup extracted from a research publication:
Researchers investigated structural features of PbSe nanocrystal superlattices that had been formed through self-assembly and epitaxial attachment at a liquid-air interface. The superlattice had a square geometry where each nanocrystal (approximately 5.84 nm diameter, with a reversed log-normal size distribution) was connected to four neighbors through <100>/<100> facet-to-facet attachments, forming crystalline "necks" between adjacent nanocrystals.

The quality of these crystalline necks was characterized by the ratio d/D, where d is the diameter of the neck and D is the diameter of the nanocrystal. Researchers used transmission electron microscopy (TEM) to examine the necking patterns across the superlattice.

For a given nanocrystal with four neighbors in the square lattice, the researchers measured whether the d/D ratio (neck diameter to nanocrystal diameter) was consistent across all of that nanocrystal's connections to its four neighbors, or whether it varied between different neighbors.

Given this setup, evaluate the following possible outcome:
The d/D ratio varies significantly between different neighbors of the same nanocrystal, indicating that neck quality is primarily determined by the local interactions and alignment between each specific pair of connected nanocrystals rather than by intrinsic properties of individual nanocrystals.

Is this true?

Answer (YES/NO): YES